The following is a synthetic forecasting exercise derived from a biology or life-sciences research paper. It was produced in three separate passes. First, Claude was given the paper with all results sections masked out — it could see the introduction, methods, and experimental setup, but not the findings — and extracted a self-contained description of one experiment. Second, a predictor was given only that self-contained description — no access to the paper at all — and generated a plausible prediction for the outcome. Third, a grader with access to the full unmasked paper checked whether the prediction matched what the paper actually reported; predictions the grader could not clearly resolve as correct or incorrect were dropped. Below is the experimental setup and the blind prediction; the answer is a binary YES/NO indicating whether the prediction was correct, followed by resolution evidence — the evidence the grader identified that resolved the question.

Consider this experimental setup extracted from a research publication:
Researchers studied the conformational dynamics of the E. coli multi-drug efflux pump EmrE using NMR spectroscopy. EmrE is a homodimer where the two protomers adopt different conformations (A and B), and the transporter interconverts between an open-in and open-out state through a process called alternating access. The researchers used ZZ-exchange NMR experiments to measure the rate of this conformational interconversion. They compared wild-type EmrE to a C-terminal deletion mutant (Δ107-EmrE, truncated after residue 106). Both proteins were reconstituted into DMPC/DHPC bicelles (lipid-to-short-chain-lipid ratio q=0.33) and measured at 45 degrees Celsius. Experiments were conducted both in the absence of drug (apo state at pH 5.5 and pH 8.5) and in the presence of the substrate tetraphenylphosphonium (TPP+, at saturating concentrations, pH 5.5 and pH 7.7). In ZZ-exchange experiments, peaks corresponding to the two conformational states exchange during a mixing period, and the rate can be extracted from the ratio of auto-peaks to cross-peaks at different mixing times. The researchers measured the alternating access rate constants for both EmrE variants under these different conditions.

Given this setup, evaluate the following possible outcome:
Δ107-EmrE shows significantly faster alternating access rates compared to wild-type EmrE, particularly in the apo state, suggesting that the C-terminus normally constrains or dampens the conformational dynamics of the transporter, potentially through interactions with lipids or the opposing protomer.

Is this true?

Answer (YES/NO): NO